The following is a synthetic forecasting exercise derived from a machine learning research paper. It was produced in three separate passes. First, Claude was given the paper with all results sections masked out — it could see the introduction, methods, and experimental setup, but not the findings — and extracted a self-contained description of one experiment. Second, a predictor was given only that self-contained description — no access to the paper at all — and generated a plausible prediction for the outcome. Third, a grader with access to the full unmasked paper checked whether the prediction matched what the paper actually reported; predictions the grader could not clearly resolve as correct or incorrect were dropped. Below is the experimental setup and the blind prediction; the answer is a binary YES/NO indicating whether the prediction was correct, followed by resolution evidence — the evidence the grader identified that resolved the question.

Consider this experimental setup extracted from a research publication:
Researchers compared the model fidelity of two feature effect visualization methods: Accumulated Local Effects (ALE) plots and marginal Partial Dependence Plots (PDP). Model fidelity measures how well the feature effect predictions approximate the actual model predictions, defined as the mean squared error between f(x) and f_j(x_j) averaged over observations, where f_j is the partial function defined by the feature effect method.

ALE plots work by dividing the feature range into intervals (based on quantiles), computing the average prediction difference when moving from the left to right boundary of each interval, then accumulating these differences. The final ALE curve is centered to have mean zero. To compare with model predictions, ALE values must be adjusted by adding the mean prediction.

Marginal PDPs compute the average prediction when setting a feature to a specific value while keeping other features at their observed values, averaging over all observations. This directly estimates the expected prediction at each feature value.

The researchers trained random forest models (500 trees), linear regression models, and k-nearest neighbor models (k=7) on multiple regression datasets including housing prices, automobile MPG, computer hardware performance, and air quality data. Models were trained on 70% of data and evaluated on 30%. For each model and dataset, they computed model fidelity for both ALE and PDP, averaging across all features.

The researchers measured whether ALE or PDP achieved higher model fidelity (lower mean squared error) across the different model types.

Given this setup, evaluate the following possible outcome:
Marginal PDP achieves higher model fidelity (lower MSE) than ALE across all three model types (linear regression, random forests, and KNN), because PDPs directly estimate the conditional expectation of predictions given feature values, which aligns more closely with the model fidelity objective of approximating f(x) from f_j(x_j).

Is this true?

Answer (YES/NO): NO